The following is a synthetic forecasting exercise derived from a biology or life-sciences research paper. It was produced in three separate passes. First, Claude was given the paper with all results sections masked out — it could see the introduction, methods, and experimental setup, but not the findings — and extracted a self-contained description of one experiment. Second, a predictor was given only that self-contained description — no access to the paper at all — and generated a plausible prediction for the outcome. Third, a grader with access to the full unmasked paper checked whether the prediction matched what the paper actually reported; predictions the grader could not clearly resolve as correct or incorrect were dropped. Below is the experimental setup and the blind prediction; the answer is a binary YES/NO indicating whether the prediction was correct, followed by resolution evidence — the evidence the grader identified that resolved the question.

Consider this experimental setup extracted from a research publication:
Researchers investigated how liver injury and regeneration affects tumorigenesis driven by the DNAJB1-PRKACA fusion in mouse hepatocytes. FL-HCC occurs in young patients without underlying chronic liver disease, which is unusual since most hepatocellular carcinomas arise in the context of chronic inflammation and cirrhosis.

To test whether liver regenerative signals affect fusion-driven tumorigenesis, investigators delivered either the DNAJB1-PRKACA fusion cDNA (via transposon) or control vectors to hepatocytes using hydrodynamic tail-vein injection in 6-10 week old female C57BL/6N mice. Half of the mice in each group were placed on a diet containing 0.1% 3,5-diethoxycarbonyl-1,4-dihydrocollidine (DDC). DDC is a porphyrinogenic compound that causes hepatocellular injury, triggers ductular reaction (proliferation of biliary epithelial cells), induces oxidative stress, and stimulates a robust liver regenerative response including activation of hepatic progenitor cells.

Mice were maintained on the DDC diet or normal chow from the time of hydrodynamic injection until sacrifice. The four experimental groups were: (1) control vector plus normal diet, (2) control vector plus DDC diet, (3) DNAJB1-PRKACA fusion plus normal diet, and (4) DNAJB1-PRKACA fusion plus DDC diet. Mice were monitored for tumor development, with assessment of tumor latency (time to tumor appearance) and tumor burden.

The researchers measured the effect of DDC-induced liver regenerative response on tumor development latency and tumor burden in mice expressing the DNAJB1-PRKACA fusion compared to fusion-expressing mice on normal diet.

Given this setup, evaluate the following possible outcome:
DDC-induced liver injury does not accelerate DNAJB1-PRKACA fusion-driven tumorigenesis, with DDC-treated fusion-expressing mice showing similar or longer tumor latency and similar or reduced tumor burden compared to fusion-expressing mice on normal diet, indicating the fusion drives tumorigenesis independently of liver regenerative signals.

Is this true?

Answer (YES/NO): NO